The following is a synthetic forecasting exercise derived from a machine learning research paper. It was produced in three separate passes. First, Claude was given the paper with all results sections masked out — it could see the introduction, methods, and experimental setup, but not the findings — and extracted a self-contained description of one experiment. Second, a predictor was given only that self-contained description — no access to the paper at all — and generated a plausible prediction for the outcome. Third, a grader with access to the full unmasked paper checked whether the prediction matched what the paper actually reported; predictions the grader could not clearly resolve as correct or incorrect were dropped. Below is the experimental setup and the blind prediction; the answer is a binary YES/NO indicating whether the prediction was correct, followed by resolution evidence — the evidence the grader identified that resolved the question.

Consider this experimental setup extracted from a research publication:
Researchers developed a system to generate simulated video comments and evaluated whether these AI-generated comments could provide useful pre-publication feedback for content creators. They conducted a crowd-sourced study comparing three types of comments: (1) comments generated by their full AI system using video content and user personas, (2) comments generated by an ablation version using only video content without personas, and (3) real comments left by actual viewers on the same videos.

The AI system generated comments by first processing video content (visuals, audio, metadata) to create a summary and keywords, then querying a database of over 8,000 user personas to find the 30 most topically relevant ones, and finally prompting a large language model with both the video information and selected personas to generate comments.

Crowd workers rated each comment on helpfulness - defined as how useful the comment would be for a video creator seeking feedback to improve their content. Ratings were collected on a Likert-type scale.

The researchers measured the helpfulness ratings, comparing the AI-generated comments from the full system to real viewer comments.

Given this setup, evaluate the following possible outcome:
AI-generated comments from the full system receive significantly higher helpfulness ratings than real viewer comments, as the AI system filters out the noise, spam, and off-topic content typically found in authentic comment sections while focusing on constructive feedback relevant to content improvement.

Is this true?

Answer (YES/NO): YES